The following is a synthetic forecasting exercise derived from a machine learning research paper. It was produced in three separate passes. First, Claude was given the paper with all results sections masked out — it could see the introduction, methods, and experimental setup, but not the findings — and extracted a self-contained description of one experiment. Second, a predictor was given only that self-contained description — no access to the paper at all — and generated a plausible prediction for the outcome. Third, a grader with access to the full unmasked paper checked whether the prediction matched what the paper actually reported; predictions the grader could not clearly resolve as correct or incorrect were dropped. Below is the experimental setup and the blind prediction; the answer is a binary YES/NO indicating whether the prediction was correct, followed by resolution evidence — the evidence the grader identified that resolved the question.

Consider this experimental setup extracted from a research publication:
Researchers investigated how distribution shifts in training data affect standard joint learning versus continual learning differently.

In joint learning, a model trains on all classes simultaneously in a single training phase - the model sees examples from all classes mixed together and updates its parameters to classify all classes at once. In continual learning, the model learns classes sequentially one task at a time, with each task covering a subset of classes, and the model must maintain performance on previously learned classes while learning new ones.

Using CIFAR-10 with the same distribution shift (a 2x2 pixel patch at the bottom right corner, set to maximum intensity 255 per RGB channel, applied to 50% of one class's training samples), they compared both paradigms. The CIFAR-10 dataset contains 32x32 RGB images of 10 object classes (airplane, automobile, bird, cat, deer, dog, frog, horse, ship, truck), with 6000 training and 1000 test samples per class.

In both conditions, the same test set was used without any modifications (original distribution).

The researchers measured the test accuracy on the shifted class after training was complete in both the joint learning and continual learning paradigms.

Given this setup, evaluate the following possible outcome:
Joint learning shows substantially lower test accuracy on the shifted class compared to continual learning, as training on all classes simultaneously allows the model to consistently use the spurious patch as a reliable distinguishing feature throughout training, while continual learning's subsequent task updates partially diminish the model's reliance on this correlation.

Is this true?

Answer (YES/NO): NO